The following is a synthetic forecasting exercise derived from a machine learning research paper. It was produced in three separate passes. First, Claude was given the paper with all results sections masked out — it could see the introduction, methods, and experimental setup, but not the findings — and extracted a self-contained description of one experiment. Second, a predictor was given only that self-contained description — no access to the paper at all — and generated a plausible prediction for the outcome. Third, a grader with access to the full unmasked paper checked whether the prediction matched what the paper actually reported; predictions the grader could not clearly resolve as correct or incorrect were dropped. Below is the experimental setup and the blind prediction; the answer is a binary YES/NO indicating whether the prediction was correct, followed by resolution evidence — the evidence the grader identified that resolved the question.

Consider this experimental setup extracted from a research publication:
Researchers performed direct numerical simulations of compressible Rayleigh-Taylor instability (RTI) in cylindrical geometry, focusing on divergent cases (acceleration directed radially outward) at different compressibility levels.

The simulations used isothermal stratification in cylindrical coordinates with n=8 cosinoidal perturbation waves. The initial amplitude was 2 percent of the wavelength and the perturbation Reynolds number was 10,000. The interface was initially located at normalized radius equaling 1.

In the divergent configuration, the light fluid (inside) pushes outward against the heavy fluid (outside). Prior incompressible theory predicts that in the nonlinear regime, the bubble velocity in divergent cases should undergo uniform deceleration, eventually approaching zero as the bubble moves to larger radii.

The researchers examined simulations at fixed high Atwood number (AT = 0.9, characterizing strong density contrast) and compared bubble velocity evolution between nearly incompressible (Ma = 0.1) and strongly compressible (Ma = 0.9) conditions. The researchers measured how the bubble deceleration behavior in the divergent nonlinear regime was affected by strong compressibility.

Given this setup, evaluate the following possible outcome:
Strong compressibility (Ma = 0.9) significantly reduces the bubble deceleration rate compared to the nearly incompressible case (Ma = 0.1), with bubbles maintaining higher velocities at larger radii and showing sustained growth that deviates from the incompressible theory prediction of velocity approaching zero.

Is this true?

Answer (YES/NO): NO